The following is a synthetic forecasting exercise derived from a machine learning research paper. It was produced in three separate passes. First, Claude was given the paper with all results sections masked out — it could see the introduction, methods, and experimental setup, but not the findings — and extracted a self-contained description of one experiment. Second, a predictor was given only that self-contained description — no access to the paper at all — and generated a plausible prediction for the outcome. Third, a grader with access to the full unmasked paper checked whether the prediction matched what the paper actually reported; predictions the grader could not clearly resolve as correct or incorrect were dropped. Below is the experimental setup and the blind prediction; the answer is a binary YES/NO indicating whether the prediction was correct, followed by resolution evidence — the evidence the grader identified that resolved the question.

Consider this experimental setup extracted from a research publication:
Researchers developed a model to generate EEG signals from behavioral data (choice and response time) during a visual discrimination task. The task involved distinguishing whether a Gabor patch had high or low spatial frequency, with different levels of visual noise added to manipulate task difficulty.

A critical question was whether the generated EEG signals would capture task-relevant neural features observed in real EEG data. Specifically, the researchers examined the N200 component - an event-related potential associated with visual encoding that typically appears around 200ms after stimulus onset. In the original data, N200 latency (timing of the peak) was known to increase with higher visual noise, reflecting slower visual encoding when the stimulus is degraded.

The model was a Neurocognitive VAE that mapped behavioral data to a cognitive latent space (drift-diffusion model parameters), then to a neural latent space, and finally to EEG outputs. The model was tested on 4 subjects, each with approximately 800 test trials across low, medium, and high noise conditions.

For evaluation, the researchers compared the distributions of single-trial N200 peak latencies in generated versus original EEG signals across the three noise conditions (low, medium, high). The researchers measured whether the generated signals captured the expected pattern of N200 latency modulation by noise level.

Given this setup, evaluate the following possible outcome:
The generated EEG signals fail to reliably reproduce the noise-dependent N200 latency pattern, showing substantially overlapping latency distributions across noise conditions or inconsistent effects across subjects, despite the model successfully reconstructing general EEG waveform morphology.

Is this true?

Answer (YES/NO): NO